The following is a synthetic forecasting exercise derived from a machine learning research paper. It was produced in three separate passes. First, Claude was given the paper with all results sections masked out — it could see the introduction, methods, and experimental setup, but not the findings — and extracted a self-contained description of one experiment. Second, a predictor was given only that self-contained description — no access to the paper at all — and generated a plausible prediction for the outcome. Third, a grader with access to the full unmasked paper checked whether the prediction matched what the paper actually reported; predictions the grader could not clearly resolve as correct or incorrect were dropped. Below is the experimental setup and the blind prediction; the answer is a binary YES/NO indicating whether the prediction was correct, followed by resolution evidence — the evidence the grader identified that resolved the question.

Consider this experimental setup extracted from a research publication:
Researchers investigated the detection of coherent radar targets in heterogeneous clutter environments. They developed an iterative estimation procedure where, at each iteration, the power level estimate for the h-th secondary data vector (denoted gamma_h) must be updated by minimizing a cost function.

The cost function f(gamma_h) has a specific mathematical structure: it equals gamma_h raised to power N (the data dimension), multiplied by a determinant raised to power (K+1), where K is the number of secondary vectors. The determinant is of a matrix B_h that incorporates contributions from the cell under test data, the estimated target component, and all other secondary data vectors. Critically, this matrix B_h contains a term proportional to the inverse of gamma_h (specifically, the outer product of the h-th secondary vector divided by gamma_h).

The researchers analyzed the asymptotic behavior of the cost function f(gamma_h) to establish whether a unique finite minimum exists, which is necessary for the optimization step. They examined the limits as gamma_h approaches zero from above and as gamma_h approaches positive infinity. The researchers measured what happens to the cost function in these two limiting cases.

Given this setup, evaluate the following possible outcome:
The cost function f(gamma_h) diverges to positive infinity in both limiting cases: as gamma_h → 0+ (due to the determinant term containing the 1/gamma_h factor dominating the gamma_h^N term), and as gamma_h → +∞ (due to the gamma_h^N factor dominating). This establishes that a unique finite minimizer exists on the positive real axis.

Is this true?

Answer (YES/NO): YES